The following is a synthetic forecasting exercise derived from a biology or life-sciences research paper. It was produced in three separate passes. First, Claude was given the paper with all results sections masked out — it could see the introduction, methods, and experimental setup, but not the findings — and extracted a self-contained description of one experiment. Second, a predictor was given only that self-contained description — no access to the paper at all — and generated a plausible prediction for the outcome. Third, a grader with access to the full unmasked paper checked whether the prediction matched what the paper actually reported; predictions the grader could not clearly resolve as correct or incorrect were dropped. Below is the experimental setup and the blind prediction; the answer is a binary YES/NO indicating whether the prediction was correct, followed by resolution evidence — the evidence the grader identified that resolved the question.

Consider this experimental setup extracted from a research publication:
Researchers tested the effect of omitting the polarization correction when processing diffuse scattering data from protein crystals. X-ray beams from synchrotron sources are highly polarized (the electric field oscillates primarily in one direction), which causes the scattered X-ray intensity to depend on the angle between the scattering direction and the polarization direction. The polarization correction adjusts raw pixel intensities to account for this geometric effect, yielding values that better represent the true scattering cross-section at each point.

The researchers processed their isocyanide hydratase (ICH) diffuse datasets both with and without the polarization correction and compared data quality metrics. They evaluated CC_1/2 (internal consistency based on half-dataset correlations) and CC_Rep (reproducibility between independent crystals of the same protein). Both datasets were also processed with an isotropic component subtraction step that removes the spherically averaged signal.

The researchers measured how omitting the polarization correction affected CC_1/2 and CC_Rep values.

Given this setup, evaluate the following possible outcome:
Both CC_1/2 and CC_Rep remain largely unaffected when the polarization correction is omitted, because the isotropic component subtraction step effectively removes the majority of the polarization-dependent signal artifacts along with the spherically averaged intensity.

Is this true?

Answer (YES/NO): NO